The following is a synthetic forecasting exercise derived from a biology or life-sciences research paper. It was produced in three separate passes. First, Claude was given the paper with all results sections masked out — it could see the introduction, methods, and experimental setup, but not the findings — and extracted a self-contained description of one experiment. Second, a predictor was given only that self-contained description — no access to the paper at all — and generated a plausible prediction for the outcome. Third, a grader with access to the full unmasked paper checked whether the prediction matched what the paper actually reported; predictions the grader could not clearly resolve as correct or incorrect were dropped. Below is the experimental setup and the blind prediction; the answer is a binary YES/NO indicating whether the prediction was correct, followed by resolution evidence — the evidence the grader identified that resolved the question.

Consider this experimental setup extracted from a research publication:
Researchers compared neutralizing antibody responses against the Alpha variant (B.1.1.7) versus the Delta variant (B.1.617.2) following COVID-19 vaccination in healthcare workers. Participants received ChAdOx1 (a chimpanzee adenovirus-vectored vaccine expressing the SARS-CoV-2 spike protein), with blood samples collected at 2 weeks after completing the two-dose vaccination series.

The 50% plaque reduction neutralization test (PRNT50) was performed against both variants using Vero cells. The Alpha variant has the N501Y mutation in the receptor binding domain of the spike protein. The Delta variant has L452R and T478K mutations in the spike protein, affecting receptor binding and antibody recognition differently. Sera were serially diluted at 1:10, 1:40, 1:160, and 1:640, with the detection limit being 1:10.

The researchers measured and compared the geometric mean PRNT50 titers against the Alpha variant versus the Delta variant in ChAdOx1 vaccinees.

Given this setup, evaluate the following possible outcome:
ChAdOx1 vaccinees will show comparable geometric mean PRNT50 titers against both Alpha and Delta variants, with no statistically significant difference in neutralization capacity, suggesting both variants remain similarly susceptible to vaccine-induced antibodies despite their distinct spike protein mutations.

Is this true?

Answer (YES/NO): YES